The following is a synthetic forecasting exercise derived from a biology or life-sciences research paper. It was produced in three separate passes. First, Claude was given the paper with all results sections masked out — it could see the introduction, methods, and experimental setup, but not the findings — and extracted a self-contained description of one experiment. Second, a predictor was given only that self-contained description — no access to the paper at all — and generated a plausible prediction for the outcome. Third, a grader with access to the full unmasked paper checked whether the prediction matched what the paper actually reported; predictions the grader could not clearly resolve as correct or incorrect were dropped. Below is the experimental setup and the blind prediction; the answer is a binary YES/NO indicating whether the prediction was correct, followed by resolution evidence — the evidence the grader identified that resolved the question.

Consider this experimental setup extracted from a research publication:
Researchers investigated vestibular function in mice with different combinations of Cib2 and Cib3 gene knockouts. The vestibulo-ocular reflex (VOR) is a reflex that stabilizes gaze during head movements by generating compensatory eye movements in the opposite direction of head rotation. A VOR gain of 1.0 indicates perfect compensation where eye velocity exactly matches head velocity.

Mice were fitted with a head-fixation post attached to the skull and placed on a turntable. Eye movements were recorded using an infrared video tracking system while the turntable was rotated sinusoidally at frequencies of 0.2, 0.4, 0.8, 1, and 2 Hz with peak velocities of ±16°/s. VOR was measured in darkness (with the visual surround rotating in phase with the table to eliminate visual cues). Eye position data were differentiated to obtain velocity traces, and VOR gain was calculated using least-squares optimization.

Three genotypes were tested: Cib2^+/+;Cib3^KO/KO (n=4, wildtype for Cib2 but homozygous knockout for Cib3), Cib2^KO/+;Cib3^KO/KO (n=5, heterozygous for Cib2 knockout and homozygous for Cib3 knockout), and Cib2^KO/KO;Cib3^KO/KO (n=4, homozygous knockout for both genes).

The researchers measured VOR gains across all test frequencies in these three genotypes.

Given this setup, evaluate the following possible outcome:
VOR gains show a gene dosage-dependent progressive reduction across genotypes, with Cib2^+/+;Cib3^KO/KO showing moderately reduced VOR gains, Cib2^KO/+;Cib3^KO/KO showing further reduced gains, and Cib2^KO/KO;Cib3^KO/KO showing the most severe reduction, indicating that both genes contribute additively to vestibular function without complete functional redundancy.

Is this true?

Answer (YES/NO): NO